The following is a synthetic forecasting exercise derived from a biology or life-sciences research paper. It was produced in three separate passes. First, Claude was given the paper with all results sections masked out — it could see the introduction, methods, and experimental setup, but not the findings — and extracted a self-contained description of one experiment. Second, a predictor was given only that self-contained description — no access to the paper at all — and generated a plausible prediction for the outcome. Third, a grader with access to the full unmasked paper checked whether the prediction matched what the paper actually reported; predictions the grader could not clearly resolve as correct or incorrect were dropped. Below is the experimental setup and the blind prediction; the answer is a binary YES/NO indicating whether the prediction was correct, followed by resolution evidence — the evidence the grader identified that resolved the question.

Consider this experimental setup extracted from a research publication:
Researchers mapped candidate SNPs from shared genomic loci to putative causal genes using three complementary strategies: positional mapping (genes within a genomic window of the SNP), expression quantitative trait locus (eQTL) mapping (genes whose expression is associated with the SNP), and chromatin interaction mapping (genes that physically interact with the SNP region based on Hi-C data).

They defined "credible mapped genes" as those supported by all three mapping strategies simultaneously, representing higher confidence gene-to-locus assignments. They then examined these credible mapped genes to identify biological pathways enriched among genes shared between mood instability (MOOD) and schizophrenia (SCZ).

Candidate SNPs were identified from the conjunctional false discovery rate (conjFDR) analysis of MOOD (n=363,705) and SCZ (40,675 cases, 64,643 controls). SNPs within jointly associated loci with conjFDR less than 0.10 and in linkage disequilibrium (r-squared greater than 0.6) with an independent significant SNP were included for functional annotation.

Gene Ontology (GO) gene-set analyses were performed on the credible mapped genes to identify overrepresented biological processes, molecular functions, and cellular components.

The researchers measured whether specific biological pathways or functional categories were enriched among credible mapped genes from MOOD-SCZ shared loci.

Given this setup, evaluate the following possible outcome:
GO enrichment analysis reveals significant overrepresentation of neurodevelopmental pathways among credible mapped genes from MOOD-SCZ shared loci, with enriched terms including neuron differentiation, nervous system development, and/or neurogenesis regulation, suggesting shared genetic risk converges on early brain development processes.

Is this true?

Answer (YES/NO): NO